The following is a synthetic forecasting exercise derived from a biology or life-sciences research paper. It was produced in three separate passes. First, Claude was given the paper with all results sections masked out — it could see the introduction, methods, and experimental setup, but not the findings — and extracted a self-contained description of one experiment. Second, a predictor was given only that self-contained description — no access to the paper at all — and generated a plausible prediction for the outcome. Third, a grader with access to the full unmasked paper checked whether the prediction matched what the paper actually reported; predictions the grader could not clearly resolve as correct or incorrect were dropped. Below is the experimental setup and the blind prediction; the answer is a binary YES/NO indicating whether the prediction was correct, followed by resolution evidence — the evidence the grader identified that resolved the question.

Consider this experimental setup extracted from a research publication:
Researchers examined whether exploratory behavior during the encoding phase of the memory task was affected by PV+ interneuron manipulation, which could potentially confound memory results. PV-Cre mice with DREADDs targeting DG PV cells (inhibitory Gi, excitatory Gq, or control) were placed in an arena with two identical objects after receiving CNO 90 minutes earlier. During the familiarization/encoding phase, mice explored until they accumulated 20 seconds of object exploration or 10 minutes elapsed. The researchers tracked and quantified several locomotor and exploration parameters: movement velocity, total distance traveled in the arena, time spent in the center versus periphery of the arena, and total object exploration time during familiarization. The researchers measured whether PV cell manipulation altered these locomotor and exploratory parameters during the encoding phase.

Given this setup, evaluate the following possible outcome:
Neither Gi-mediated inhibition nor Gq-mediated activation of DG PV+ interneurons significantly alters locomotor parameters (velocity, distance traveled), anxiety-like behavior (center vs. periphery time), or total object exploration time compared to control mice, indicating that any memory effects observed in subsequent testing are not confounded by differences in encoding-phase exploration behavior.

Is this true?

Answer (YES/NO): YES